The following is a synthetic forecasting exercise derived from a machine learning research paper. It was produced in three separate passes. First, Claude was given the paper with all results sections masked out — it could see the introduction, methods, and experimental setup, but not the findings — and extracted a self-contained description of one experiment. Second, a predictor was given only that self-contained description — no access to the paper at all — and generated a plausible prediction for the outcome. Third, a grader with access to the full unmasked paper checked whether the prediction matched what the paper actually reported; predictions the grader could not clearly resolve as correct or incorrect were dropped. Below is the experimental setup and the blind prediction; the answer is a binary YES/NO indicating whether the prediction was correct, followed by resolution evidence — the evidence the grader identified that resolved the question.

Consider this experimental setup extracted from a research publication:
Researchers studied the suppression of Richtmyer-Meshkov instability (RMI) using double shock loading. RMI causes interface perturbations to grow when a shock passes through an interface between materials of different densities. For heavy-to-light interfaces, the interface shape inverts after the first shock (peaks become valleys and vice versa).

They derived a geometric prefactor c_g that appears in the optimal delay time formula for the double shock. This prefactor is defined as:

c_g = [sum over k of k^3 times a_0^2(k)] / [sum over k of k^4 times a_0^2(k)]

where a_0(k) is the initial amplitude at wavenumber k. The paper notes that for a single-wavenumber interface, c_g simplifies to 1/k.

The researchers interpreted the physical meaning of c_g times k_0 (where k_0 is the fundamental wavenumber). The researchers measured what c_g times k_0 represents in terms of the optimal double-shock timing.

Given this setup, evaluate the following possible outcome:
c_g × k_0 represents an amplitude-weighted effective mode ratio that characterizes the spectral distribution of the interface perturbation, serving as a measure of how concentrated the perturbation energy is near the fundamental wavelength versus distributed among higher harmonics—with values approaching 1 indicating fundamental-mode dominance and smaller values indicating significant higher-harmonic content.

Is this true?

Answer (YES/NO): NO